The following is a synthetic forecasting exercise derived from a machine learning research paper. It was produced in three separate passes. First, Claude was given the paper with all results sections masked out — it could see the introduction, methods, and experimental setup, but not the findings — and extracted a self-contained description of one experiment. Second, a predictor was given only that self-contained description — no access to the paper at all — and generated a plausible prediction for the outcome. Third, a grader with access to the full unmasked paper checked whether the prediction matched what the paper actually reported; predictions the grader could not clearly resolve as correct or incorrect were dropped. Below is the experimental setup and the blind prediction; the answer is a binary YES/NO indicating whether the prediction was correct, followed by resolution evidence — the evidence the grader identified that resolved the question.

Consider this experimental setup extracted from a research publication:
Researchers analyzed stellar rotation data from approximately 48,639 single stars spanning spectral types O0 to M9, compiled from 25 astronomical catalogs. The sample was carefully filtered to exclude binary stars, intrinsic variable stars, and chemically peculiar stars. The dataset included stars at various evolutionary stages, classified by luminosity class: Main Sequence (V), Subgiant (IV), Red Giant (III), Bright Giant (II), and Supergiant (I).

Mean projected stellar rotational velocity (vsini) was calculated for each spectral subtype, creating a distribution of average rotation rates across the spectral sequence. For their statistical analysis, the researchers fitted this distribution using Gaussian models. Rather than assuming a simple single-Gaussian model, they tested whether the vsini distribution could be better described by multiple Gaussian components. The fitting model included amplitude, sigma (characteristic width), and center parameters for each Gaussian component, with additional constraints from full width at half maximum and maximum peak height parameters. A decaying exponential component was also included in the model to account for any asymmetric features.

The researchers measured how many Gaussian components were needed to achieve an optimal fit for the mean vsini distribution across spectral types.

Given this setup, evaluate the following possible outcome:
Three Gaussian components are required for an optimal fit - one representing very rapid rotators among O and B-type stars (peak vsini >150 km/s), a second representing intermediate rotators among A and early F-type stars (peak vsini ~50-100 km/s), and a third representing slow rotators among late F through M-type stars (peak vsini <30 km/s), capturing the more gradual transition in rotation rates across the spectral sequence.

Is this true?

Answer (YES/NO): NO